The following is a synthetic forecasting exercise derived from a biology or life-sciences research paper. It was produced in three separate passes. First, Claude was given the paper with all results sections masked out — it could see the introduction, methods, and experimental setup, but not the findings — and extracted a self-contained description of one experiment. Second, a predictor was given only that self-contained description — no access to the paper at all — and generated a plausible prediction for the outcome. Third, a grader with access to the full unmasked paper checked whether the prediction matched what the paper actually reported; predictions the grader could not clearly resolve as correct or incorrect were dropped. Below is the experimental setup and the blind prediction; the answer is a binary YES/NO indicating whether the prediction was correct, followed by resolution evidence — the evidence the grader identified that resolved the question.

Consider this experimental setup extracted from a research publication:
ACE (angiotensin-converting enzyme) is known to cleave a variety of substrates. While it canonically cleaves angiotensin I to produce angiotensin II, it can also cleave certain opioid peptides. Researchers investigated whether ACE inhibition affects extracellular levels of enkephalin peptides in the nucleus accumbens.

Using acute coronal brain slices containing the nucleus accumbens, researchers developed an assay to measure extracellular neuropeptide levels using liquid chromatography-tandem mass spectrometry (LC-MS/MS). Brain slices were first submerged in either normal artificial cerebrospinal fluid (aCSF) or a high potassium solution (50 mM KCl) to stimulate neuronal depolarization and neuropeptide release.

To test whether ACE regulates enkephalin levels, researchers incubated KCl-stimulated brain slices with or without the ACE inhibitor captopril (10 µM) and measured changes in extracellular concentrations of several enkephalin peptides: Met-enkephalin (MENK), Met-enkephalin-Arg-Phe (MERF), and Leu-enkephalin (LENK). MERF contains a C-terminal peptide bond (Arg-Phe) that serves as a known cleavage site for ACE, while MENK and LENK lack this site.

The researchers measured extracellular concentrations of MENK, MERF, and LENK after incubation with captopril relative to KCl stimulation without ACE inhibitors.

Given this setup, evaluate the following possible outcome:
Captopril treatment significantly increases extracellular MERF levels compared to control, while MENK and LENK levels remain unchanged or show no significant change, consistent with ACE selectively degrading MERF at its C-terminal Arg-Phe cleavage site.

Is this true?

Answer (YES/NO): YES